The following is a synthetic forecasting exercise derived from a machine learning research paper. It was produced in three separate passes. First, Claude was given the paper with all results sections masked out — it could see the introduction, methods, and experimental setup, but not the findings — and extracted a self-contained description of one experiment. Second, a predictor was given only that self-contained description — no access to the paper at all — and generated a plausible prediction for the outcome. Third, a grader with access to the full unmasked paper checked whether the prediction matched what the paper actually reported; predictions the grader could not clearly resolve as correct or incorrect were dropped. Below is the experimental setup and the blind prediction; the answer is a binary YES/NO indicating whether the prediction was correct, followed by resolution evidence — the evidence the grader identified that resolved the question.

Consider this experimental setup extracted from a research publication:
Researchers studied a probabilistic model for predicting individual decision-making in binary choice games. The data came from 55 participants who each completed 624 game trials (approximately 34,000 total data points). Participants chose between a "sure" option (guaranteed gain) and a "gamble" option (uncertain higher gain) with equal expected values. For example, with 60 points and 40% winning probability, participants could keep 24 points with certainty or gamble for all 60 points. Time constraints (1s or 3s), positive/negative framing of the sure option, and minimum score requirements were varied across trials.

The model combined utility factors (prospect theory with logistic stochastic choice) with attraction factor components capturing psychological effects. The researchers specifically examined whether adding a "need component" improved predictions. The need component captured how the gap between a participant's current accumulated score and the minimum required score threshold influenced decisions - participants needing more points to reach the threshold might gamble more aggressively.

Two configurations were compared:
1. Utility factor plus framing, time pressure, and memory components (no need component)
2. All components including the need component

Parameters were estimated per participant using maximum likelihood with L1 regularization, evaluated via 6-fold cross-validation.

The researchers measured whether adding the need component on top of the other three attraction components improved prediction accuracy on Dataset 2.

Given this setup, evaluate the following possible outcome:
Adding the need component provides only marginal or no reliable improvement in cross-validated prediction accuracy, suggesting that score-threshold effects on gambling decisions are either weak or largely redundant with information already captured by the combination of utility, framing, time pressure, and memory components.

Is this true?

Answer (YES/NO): NO